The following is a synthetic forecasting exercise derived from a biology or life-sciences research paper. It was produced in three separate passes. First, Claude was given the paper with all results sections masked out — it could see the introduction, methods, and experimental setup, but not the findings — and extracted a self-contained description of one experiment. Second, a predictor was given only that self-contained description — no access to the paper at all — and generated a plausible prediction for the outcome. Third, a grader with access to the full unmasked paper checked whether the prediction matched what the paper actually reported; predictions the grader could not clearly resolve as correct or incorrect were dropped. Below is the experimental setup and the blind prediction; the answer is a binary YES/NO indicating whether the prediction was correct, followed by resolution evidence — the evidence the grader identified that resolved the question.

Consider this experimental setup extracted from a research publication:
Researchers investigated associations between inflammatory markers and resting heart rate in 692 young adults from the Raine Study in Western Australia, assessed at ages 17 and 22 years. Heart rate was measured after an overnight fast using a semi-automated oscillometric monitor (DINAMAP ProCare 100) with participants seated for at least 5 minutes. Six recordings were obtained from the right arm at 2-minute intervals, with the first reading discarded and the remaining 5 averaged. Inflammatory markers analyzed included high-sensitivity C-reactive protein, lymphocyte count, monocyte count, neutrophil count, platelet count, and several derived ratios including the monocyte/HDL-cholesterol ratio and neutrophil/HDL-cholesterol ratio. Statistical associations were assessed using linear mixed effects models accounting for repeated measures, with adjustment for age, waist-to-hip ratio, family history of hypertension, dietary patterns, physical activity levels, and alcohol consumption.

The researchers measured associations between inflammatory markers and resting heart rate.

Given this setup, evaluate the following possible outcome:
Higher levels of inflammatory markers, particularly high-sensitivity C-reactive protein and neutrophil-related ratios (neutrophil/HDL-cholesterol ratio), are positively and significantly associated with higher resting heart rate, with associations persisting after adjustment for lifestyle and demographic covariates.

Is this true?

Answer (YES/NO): NO